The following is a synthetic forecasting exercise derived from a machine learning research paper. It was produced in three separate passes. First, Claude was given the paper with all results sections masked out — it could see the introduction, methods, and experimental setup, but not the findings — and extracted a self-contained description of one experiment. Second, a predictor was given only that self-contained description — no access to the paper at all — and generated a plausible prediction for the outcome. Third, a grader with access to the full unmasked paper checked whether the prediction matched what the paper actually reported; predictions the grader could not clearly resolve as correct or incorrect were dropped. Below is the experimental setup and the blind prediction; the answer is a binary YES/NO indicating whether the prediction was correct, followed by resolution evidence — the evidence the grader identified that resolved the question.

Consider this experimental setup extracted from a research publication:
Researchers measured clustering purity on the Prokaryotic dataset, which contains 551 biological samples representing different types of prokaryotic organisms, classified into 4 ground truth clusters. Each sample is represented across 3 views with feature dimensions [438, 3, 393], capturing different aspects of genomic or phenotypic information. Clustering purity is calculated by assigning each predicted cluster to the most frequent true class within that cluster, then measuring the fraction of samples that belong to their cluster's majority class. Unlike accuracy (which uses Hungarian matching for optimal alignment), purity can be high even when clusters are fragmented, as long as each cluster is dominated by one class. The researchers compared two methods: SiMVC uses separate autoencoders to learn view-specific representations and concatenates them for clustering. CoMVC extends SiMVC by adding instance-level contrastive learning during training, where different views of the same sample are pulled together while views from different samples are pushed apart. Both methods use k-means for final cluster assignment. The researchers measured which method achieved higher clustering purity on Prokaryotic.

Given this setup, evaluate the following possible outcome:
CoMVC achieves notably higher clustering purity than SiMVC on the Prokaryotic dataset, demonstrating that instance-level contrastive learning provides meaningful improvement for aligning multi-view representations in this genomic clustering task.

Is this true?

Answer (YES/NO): YES